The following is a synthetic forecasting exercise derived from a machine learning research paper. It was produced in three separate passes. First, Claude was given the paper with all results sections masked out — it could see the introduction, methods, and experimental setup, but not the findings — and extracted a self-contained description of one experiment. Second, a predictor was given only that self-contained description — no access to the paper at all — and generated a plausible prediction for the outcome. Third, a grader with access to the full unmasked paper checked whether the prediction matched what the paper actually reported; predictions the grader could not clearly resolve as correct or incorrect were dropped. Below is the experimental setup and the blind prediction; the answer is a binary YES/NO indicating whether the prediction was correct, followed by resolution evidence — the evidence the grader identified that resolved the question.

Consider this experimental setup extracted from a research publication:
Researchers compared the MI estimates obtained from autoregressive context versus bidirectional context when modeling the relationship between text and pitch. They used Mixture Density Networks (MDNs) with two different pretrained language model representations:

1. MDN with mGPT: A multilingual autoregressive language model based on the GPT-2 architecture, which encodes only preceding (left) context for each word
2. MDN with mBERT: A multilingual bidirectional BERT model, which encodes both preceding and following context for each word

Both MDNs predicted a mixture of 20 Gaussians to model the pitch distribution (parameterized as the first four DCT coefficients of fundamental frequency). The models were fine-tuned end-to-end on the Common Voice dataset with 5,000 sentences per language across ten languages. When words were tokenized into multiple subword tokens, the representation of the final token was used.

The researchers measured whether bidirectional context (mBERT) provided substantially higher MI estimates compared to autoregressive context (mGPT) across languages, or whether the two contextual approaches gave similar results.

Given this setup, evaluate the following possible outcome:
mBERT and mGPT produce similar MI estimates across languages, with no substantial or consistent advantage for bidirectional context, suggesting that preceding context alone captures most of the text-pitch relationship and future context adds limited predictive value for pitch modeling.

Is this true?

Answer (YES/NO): NO